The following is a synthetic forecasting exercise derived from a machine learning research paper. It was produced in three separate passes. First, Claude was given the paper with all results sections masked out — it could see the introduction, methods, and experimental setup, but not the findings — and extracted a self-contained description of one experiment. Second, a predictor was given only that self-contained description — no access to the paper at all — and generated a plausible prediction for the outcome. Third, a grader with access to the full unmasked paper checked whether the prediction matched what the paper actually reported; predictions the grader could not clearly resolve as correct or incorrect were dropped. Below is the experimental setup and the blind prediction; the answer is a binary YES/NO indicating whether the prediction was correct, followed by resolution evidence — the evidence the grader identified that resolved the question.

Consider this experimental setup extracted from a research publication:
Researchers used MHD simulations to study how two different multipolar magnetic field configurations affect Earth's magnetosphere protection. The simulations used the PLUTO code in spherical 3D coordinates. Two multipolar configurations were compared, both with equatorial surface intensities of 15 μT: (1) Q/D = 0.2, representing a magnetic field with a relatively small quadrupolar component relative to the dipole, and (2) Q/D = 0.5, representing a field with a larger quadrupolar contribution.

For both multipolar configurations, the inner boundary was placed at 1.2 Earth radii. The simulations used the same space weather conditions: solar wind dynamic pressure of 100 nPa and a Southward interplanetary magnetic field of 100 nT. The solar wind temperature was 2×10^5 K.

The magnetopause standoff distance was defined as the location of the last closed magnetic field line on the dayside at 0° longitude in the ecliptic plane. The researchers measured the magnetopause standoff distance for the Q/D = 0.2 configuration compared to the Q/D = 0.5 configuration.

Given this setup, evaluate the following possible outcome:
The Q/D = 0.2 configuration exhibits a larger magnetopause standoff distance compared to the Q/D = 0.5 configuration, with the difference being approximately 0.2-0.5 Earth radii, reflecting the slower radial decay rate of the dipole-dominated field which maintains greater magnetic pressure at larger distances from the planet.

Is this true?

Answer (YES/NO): NO